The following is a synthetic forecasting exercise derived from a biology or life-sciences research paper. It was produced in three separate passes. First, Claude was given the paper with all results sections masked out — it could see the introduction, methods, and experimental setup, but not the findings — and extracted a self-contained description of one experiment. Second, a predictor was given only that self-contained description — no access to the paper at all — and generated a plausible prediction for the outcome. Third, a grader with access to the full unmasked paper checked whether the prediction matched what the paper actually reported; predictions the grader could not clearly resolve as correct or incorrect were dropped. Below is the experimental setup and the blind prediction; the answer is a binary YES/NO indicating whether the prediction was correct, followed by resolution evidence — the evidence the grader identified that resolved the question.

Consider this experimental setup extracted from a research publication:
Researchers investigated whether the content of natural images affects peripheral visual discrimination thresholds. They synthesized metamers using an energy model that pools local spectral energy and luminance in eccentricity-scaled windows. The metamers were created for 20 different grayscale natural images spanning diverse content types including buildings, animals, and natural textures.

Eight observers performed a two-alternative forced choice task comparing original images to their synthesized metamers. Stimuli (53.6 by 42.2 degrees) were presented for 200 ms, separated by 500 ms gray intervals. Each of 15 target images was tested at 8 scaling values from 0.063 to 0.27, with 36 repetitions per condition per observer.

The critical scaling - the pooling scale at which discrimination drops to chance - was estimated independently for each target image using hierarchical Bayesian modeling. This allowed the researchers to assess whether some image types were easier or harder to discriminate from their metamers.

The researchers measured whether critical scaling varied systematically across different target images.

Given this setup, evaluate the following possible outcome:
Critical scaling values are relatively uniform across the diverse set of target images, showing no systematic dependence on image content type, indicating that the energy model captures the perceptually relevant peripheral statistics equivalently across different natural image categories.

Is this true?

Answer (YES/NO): YES